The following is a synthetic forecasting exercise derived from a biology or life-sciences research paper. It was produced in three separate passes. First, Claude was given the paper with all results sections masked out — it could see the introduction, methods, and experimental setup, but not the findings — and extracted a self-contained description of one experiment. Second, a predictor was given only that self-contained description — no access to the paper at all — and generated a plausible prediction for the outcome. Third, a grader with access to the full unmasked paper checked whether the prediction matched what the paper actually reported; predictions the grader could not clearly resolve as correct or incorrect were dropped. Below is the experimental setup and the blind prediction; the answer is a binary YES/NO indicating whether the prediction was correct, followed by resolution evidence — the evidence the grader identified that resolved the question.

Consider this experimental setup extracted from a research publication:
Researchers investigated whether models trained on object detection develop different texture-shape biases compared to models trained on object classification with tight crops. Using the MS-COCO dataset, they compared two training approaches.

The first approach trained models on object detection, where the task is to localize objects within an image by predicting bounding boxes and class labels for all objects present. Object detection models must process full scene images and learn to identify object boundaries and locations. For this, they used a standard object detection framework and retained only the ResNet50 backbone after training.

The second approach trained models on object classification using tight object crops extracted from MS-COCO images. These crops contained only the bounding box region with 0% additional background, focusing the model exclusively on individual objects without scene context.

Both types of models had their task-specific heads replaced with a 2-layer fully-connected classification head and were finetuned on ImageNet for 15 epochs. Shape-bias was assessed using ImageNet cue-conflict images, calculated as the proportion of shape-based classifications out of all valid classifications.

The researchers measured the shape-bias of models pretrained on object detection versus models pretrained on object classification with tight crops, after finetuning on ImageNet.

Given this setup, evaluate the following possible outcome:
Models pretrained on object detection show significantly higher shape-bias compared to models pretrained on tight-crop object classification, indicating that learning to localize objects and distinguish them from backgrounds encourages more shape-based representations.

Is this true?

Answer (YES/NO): NO